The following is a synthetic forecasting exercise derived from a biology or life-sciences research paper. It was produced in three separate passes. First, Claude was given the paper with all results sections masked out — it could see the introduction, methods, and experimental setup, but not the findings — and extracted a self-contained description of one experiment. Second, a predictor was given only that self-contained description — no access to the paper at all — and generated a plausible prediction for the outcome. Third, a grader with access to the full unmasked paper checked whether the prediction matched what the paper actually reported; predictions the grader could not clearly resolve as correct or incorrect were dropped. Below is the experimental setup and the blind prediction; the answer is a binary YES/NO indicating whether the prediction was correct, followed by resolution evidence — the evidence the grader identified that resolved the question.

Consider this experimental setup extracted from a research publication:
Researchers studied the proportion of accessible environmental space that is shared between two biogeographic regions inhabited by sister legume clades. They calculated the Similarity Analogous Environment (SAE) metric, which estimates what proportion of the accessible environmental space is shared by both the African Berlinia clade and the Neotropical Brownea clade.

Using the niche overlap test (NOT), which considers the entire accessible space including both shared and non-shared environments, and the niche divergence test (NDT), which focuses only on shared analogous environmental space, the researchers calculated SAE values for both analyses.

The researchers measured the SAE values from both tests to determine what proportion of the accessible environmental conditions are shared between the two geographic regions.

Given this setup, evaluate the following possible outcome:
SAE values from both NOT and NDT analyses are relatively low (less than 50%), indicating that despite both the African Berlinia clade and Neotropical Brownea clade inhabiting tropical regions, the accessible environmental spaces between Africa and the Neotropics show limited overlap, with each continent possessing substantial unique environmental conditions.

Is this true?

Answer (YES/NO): NO